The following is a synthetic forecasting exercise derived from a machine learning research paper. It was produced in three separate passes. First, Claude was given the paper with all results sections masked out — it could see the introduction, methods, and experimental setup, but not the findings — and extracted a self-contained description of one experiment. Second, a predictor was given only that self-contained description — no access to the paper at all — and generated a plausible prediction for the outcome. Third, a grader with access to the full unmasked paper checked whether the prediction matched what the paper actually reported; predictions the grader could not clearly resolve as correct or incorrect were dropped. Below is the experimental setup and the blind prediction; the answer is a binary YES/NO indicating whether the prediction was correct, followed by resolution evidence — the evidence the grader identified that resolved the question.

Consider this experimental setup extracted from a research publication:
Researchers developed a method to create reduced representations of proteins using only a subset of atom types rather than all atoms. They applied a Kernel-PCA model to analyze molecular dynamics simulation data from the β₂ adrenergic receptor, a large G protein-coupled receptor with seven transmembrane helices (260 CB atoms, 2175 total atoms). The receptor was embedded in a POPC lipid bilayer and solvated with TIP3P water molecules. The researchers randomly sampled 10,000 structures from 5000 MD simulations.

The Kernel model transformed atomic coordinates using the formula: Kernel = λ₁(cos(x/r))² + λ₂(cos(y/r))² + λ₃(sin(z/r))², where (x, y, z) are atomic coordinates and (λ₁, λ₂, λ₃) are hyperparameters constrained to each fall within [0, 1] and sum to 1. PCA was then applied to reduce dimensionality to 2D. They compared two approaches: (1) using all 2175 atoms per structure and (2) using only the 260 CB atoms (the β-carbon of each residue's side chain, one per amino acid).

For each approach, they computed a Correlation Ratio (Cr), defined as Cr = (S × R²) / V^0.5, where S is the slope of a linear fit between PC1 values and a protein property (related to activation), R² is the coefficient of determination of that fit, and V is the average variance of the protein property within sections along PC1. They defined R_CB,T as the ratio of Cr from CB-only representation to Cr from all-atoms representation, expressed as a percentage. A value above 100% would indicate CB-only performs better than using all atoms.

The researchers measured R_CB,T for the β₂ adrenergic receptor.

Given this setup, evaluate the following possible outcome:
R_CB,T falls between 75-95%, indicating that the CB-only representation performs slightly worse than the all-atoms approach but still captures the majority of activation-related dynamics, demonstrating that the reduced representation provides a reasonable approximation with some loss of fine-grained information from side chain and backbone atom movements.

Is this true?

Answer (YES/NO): NO